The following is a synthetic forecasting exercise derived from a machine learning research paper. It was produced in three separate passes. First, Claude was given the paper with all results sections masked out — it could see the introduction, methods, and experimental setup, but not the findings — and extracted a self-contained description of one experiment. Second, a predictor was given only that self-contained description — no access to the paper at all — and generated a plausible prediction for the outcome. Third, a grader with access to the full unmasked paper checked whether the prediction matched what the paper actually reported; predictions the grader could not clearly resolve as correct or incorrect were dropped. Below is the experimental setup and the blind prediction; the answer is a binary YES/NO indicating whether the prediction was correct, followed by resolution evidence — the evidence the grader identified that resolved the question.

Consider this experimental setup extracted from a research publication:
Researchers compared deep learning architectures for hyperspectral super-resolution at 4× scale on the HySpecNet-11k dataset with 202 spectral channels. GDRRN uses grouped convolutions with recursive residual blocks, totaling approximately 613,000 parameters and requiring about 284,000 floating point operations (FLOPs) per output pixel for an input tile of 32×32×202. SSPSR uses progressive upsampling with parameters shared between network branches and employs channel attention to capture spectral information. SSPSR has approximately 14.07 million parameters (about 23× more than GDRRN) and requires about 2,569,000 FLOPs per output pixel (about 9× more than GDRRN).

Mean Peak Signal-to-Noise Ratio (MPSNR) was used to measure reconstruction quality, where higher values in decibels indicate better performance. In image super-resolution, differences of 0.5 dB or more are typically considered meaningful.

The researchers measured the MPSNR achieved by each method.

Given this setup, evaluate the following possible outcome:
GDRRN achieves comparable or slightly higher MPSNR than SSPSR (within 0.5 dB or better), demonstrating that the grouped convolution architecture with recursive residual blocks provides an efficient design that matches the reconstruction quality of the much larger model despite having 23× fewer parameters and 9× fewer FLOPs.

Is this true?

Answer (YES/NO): NO